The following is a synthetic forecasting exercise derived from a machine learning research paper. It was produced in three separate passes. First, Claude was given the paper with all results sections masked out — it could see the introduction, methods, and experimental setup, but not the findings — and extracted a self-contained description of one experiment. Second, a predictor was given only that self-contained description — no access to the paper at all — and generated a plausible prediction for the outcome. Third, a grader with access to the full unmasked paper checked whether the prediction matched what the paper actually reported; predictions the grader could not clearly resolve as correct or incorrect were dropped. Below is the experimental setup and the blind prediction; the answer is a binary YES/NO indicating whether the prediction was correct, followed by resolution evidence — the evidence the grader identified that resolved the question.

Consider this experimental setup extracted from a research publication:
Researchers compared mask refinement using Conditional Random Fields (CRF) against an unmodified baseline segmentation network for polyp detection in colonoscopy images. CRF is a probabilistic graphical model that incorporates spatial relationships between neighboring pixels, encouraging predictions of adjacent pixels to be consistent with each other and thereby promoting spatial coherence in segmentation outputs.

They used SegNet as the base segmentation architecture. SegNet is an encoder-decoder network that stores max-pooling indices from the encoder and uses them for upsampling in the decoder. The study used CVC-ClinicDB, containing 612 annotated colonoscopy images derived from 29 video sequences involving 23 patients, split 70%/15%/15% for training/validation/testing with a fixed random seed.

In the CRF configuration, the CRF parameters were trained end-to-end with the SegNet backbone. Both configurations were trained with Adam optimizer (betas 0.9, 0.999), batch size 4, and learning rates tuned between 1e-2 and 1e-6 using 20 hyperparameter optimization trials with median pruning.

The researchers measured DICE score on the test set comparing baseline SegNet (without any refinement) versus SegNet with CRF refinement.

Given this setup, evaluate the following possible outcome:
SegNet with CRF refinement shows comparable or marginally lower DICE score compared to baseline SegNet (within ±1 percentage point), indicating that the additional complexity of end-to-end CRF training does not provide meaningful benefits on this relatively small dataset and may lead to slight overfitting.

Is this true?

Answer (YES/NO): NO